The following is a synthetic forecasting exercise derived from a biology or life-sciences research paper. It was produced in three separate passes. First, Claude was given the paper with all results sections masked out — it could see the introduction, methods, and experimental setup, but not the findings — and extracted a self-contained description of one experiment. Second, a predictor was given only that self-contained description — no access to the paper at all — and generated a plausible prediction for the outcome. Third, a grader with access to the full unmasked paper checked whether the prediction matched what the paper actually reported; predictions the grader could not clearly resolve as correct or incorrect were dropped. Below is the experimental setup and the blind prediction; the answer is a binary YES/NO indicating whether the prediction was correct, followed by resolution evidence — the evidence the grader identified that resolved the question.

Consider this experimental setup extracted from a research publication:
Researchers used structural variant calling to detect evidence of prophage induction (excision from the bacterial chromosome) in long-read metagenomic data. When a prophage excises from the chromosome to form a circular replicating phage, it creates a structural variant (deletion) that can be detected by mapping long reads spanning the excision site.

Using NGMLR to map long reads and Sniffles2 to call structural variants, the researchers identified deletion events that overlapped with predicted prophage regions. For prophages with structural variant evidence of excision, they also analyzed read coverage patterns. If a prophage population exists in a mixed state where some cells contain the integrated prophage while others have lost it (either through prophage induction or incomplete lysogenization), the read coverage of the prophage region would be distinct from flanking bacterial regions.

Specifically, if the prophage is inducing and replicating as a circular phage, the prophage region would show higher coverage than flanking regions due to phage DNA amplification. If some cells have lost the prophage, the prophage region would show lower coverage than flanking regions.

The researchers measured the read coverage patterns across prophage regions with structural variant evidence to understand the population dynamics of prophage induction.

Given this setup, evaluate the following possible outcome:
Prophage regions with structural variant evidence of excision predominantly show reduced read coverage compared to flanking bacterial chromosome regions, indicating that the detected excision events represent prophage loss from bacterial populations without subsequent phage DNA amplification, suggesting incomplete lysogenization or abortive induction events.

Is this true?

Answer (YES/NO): NO